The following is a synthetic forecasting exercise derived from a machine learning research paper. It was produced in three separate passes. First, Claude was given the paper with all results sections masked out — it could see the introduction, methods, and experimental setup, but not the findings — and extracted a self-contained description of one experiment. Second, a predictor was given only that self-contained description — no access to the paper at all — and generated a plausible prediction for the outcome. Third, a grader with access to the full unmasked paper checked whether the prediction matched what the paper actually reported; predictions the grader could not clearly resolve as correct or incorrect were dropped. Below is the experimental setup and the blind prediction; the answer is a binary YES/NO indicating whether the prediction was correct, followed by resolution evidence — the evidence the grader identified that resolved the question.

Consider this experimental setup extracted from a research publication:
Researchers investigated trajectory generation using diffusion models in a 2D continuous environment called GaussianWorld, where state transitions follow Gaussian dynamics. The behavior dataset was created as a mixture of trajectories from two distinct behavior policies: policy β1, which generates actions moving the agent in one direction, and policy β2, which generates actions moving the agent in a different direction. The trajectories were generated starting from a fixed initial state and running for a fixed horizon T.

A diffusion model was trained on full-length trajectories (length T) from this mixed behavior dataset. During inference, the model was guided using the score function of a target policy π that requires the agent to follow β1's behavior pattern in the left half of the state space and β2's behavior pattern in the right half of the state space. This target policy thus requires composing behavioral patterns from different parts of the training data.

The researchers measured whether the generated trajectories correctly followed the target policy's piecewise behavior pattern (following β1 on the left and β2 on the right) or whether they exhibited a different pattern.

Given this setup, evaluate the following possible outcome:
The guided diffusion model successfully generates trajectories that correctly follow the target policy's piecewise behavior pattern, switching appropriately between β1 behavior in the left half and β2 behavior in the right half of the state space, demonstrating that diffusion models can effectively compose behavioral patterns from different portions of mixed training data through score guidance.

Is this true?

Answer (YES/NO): NO